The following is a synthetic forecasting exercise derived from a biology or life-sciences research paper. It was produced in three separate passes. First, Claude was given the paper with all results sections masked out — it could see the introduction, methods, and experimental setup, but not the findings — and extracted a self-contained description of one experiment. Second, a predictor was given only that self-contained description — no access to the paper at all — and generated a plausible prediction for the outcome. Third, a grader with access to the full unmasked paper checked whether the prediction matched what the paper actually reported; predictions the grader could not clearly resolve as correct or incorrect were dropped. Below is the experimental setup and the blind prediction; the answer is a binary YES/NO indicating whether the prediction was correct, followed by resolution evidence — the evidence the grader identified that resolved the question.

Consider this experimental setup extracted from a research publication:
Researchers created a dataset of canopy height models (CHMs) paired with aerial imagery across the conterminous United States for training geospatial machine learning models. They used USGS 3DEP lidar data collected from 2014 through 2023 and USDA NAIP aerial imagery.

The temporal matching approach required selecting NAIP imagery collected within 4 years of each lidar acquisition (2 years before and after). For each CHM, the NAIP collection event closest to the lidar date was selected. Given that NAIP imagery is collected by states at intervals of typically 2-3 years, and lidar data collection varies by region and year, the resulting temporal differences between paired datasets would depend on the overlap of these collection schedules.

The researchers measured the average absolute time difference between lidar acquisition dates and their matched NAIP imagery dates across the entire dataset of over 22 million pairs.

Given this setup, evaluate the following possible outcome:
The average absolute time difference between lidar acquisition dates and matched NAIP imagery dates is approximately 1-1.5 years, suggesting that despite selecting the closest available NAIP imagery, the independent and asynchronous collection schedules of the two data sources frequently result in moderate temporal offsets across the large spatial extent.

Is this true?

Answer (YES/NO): NO